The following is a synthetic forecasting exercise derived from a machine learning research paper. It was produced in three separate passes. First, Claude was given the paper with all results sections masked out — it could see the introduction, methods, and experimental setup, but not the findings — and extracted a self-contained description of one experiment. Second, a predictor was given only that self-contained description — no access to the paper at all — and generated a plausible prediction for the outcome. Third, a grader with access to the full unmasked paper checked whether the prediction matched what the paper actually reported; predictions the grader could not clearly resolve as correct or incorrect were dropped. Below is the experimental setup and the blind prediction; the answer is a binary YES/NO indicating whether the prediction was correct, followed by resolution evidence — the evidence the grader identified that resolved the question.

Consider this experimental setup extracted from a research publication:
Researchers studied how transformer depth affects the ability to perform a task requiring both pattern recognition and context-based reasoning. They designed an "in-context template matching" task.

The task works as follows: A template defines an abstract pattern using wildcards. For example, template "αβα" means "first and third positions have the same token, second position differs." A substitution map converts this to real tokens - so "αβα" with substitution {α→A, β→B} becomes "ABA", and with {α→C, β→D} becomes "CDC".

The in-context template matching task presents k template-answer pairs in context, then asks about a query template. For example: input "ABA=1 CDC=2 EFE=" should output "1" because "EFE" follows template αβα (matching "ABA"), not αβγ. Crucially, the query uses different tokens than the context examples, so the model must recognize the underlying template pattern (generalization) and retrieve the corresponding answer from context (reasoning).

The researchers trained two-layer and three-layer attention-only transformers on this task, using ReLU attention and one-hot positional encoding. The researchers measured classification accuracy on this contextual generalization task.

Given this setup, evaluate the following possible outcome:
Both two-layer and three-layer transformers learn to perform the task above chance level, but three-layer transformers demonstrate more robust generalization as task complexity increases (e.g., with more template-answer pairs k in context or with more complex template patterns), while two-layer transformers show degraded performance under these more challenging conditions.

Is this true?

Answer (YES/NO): NO